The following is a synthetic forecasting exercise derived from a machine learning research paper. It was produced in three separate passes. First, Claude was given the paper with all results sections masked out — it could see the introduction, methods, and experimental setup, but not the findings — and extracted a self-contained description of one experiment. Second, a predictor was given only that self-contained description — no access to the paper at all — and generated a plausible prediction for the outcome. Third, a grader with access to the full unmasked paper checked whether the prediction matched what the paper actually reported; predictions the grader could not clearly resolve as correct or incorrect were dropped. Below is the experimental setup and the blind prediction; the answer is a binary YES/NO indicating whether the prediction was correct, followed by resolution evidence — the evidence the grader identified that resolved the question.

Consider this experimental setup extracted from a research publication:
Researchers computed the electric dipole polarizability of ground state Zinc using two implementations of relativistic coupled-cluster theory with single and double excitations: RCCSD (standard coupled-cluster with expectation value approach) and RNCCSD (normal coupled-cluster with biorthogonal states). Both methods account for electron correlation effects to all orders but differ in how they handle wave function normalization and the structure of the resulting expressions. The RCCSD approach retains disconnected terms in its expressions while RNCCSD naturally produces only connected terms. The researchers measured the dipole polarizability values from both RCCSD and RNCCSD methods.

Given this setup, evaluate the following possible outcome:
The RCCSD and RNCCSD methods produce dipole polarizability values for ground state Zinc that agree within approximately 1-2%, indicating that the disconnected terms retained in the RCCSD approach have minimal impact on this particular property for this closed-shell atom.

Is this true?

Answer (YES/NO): NO